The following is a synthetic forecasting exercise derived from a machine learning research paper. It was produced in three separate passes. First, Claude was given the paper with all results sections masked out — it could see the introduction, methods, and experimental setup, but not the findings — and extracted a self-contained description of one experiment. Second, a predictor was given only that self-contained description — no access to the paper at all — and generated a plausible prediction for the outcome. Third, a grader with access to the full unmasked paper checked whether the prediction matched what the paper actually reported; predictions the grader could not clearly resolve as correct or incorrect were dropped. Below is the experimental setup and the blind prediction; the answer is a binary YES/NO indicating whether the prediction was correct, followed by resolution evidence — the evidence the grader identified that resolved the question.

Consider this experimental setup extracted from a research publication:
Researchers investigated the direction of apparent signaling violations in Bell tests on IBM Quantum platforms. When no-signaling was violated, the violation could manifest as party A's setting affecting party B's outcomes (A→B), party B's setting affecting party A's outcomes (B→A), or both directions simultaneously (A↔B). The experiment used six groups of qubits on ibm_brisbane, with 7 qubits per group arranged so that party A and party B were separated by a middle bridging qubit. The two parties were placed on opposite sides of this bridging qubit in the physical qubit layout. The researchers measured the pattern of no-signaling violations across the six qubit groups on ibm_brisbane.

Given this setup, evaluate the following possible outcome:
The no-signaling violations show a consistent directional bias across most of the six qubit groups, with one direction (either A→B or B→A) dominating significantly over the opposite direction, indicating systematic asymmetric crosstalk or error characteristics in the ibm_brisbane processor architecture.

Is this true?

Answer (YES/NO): NO